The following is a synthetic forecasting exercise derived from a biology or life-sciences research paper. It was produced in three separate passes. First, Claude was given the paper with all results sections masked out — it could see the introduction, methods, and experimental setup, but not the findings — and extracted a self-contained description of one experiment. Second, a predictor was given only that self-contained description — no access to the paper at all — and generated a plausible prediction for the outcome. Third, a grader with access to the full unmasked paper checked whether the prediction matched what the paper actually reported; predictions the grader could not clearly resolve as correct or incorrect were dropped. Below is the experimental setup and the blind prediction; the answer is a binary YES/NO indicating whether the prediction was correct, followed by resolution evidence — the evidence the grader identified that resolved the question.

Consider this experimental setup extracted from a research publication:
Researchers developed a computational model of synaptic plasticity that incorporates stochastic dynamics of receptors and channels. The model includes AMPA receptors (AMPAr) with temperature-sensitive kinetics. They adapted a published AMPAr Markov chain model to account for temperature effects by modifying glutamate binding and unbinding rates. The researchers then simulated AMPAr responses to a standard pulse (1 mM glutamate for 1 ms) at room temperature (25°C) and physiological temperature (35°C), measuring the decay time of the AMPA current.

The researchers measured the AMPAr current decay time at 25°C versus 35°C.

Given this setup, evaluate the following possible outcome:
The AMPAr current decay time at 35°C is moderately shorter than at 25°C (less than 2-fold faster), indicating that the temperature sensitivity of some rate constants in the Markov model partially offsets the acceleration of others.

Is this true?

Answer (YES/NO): YES